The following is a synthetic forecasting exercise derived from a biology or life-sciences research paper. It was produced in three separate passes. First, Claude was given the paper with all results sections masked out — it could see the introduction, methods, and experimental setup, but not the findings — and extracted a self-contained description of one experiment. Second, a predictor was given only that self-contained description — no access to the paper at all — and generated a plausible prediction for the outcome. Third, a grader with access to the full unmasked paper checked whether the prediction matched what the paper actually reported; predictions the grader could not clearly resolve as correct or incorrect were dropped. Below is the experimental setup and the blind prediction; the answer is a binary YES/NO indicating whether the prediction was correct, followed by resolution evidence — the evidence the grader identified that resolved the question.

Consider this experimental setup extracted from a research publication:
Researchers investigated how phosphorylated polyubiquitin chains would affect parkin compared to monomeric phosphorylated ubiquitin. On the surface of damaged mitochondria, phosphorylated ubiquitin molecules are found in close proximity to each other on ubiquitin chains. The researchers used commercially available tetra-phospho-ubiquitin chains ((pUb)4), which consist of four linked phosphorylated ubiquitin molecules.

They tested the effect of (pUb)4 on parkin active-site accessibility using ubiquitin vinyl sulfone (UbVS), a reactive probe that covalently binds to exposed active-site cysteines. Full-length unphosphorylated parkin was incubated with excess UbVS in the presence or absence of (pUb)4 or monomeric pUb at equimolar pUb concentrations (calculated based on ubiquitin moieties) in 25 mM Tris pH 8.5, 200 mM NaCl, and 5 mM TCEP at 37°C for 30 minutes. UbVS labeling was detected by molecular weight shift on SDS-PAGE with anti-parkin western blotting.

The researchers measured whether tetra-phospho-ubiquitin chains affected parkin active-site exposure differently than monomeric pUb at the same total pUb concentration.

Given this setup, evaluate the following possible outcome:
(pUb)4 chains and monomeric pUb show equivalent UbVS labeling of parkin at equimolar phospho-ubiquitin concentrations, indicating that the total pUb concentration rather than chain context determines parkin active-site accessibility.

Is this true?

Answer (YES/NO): NO